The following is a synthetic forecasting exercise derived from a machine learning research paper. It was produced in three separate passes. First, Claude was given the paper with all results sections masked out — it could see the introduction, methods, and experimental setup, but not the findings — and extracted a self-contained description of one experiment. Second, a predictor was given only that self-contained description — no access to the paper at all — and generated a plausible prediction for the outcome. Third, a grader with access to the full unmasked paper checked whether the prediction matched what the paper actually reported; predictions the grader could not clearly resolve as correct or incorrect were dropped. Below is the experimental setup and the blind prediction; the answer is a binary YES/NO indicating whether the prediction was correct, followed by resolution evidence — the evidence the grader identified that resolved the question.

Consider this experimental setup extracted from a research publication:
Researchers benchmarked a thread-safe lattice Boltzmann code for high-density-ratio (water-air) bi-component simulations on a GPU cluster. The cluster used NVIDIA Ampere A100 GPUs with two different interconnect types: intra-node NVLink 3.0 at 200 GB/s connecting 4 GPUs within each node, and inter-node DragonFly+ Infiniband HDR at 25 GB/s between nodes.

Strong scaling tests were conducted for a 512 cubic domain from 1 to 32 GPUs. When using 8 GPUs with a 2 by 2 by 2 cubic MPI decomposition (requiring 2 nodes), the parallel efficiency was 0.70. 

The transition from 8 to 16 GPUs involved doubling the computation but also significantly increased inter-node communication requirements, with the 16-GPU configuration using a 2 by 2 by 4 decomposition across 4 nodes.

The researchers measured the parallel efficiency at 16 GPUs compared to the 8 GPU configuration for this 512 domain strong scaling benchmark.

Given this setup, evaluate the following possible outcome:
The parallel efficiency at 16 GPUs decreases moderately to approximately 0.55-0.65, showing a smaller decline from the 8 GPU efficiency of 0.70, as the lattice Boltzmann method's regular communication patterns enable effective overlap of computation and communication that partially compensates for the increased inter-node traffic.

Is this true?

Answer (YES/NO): YES